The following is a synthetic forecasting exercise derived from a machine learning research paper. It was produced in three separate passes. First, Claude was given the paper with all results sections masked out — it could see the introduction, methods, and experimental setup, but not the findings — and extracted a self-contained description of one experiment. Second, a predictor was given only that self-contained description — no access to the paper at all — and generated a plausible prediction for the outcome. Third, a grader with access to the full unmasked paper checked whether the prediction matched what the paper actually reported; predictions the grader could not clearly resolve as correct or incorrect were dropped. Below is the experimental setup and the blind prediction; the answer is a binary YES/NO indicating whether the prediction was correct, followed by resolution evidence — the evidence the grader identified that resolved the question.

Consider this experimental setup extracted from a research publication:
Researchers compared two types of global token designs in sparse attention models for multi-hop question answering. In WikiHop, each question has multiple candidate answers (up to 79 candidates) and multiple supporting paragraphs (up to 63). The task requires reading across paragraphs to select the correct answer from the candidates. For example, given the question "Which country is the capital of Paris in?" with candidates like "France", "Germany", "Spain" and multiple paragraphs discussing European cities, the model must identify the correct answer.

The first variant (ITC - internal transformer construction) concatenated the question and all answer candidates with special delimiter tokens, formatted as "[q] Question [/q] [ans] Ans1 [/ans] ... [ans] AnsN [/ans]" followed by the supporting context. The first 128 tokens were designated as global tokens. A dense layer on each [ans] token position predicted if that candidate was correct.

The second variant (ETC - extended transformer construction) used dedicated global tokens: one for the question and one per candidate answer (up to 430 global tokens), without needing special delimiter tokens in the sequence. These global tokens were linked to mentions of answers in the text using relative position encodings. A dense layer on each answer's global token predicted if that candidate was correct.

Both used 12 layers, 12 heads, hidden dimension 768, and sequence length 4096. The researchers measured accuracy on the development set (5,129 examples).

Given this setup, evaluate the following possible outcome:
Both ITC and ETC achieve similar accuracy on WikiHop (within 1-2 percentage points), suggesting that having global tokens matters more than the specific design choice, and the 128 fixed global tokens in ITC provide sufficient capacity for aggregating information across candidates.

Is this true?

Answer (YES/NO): YES